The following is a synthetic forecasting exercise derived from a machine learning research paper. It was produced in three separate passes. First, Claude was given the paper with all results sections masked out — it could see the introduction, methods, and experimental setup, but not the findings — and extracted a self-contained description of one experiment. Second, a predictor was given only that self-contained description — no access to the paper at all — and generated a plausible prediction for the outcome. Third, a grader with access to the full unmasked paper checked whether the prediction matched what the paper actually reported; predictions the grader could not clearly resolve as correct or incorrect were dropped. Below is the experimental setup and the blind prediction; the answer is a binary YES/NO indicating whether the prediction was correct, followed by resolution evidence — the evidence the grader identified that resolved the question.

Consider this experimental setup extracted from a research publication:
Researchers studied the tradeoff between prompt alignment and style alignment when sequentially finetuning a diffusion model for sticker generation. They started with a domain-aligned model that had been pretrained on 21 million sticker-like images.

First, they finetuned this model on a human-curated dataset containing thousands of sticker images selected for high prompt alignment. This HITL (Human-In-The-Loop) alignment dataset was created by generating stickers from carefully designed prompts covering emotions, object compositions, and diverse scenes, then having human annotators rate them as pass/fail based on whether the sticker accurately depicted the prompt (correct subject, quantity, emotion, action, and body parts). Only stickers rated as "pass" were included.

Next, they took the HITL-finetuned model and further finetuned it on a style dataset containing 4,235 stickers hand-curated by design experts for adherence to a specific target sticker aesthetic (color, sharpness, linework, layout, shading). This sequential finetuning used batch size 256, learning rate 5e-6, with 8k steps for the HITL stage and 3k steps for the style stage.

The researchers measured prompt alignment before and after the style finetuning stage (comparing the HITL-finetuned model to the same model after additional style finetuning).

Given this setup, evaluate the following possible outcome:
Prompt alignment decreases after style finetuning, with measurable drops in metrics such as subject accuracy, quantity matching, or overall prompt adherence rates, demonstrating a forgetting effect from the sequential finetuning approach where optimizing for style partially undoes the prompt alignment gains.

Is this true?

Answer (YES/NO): YES